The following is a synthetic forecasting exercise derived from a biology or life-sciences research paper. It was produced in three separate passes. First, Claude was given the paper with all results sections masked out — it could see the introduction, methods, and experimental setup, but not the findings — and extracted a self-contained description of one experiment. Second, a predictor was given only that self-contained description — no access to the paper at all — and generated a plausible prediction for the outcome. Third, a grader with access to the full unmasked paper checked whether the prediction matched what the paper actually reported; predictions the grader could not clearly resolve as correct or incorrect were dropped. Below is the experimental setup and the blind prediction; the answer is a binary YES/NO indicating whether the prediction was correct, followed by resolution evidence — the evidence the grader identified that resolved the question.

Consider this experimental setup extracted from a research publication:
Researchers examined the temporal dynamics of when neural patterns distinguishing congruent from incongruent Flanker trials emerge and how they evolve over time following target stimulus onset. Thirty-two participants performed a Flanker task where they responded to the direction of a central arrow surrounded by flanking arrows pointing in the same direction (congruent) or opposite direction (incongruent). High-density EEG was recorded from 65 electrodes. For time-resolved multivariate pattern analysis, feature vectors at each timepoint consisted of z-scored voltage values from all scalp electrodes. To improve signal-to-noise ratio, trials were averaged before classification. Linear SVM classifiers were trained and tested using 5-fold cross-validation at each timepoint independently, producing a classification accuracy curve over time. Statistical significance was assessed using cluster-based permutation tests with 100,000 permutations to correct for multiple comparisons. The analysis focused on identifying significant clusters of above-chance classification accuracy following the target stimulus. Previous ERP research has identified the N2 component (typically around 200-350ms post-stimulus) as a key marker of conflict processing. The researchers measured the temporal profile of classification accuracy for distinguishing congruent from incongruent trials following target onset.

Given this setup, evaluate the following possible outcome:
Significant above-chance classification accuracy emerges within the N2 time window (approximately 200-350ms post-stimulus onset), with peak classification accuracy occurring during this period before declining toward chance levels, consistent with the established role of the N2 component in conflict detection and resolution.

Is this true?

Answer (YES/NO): NO